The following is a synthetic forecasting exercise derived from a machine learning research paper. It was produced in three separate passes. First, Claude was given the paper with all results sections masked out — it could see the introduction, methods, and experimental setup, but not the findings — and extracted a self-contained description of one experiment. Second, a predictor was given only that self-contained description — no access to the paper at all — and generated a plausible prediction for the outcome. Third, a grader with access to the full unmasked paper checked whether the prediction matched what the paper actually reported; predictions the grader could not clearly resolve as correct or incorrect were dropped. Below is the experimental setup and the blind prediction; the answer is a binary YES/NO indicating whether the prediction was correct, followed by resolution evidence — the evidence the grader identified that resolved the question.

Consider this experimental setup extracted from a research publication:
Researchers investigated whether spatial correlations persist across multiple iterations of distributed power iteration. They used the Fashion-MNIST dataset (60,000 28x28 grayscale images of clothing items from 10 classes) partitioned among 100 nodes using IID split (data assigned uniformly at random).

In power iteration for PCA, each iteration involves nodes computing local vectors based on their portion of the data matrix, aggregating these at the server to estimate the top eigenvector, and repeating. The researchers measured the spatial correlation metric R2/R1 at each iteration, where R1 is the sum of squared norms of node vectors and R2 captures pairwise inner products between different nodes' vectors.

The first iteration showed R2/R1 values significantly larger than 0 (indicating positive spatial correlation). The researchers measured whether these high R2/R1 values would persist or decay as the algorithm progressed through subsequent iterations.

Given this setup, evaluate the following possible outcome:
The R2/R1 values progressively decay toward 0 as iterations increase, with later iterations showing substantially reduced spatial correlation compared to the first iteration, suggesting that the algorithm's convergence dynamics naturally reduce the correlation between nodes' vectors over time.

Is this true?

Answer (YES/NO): NO